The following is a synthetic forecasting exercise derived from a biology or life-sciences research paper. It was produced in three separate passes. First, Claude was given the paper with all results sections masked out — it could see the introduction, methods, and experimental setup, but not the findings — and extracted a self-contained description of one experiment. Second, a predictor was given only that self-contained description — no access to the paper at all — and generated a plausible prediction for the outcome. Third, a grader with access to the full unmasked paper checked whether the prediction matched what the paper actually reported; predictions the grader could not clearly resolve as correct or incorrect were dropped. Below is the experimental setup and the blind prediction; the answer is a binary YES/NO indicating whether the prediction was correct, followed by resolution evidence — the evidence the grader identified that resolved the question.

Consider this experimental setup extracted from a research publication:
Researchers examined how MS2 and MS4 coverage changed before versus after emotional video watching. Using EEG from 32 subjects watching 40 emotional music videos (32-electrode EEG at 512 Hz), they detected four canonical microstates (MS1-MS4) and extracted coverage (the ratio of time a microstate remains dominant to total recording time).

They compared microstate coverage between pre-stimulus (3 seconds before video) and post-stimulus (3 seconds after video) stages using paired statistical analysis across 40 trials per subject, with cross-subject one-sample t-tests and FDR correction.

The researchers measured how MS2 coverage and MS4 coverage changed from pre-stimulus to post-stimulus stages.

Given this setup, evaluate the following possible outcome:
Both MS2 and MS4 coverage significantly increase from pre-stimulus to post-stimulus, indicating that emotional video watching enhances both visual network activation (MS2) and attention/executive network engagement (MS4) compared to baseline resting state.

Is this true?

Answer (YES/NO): YES